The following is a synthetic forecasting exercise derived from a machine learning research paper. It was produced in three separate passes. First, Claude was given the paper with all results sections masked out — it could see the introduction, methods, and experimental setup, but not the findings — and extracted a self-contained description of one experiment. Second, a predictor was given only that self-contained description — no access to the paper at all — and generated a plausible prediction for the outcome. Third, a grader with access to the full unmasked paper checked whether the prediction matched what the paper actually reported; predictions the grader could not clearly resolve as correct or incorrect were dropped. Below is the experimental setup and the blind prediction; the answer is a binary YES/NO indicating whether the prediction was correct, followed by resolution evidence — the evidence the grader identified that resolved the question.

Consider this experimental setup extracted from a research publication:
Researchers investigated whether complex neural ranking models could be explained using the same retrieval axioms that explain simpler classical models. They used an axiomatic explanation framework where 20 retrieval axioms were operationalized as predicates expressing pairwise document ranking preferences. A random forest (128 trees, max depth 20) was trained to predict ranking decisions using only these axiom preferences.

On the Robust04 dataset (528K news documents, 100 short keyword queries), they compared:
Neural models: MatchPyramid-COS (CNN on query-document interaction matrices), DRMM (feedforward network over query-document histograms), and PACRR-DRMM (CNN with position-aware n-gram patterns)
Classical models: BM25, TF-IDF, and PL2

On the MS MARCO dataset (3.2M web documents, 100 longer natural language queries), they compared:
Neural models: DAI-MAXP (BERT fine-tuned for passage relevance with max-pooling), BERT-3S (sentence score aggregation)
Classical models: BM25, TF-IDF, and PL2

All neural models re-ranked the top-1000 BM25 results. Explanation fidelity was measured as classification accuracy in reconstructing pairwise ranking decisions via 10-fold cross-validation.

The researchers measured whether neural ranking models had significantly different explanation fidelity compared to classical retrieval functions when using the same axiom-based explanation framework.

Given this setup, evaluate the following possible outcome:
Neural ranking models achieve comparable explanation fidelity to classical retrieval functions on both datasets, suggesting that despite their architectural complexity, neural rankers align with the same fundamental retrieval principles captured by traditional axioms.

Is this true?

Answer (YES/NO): YES